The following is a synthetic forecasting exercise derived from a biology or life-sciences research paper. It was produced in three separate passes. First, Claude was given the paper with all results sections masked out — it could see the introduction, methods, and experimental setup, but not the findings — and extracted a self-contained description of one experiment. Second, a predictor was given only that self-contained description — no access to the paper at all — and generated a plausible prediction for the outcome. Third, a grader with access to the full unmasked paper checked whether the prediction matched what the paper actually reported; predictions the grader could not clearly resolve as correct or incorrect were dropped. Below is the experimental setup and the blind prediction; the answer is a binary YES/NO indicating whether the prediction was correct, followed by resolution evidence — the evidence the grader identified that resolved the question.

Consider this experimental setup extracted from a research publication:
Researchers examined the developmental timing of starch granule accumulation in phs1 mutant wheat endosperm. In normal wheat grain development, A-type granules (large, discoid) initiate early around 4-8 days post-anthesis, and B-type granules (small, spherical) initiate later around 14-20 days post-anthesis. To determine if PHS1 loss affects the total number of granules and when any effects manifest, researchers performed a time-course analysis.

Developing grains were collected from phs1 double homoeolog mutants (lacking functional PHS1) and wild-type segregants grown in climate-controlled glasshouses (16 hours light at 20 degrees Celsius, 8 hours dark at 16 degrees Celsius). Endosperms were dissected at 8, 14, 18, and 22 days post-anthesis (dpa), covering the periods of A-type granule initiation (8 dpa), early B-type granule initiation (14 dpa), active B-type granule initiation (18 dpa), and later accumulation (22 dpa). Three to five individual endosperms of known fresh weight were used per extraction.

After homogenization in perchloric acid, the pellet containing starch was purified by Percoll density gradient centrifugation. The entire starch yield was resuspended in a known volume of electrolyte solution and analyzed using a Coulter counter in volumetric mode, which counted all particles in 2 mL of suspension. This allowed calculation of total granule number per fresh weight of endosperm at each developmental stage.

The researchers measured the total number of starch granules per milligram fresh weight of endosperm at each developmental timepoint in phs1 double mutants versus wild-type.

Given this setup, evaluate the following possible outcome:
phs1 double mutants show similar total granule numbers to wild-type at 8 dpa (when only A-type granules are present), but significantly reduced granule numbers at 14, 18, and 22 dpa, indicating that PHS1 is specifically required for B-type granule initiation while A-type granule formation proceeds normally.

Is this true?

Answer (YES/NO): NO